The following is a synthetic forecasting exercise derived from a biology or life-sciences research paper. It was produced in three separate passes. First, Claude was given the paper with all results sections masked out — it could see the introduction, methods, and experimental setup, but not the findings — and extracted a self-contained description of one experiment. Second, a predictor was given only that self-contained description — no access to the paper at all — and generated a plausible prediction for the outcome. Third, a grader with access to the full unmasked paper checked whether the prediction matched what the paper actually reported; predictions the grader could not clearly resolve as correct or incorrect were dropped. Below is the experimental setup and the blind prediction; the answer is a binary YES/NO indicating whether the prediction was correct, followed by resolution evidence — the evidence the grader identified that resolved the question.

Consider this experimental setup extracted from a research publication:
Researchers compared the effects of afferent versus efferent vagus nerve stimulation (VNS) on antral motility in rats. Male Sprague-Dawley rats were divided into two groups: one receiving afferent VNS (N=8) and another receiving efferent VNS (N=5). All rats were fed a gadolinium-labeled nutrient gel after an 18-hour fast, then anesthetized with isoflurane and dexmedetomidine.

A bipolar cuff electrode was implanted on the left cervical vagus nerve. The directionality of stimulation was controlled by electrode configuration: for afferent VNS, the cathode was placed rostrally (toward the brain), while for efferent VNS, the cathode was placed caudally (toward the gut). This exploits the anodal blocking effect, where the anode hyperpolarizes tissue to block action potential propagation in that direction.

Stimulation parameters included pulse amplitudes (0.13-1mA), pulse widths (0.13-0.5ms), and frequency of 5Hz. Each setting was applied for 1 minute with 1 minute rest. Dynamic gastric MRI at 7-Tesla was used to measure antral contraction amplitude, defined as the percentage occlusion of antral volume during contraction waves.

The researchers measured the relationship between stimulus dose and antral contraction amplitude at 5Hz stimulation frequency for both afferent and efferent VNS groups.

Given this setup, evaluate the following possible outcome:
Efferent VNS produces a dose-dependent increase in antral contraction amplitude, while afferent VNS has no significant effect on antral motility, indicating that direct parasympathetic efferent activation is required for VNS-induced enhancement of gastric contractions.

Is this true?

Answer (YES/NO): NO